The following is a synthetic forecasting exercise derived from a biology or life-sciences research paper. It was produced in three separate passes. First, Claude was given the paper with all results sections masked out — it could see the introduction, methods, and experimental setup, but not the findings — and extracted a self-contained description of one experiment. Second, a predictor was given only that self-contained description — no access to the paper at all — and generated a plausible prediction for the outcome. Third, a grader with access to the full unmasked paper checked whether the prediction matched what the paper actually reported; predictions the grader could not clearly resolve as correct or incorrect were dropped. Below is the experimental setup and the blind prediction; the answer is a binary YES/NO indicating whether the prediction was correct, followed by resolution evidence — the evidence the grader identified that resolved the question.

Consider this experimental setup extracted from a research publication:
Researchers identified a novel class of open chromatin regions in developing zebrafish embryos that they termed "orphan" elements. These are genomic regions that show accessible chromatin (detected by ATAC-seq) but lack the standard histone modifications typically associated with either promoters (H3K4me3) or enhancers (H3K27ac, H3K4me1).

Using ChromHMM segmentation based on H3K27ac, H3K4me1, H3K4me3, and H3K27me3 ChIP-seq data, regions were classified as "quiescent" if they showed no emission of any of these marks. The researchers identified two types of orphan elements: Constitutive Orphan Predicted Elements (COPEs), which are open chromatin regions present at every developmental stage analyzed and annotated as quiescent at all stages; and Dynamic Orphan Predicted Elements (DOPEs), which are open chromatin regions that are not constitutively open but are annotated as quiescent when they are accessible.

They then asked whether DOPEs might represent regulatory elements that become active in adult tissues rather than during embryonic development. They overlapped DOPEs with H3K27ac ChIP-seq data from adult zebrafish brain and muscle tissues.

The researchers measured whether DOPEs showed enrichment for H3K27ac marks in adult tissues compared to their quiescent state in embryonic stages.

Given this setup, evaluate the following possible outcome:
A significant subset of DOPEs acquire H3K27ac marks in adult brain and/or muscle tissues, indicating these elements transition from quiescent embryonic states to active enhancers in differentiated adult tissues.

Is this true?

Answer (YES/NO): YES